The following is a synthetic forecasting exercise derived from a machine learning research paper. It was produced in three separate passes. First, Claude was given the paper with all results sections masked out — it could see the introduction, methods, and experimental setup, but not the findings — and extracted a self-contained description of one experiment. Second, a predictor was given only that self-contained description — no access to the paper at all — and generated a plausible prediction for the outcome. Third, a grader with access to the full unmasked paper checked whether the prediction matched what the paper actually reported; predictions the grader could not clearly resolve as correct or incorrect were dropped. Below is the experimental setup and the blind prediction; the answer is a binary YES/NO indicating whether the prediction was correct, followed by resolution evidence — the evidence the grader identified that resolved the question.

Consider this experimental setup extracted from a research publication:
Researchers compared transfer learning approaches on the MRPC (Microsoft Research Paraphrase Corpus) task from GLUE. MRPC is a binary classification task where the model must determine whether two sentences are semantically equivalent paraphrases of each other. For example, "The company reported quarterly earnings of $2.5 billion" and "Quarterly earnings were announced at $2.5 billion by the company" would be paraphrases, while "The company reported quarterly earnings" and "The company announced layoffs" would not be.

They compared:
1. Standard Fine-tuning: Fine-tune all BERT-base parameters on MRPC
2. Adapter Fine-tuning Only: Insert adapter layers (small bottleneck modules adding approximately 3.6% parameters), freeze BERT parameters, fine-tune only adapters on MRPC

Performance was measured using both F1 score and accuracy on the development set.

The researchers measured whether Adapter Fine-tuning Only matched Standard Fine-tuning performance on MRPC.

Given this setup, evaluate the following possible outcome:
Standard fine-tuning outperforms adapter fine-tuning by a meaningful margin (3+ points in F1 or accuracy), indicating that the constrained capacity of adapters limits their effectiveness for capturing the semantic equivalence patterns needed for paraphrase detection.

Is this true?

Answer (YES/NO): NO